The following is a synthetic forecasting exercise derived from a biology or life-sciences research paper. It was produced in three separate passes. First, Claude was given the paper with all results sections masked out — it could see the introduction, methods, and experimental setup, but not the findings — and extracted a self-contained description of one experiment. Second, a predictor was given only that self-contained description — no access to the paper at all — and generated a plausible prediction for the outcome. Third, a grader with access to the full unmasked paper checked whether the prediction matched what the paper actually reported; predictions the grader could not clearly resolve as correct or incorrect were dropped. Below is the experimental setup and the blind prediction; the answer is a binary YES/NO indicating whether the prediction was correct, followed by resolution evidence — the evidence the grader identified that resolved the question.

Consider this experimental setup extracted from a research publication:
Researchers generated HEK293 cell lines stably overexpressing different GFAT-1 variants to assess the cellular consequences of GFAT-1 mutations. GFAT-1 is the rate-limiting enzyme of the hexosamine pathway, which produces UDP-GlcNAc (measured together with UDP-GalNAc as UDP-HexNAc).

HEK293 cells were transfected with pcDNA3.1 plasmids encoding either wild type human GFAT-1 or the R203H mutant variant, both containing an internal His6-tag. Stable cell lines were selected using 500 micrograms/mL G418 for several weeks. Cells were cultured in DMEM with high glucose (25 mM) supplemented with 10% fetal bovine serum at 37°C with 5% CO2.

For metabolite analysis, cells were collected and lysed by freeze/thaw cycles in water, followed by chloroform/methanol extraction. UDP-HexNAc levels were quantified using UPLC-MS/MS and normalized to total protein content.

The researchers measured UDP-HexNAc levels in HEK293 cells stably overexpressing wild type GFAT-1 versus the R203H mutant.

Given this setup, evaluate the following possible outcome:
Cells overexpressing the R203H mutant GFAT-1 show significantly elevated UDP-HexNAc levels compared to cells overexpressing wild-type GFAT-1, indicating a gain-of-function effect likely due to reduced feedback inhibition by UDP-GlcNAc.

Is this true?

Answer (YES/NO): NO